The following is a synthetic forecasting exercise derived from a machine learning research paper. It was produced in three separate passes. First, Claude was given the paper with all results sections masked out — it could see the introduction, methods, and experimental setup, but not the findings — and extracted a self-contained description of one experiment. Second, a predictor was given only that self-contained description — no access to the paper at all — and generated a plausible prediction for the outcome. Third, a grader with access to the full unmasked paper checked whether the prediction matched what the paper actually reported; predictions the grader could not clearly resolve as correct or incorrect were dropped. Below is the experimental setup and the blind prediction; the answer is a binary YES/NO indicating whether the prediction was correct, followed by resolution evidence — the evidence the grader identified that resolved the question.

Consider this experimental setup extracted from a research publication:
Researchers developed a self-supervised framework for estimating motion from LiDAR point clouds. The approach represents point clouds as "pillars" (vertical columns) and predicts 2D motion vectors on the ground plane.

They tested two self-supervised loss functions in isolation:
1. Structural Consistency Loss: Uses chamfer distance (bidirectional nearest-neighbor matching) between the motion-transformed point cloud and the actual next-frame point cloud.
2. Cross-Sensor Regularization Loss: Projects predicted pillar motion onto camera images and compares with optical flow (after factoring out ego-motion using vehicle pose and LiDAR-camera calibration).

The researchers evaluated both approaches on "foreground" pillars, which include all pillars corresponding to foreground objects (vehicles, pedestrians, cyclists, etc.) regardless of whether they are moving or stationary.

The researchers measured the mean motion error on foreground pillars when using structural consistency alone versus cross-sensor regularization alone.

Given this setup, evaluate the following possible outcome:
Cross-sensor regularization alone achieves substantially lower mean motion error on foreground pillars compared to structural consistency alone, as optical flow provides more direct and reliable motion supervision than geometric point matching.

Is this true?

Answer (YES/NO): NO